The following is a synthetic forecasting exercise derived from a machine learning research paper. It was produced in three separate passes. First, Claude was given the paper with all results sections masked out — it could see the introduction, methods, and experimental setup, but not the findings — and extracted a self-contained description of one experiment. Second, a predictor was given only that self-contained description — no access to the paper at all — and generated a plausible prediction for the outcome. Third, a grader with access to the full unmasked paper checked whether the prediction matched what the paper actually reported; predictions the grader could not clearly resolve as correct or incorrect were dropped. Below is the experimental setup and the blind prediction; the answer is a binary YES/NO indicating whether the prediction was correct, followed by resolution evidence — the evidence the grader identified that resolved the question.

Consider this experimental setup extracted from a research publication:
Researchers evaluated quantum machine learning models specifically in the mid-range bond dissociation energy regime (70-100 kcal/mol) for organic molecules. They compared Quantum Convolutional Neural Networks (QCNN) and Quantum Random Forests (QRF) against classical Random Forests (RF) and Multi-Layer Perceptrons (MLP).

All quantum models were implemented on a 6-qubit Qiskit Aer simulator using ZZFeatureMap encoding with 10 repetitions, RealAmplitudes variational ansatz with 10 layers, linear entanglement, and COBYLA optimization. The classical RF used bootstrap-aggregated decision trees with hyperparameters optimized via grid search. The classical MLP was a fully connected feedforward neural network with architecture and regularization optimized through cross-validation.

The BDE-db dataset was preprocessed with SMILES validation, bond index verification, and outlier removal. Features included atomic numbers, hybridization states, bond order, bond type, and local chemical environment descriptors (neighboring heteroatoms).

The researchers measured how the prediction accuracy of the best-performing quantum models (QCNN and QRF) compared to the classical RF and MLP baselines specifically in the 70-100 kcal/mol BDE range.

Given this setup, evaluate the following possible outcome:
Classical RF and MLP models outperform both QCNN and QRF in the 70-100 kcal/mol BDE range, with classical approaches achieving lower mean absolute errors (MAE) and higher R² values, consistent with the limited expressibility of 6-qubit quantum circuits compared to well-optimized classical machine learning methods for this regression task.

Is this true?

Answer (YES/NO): NO